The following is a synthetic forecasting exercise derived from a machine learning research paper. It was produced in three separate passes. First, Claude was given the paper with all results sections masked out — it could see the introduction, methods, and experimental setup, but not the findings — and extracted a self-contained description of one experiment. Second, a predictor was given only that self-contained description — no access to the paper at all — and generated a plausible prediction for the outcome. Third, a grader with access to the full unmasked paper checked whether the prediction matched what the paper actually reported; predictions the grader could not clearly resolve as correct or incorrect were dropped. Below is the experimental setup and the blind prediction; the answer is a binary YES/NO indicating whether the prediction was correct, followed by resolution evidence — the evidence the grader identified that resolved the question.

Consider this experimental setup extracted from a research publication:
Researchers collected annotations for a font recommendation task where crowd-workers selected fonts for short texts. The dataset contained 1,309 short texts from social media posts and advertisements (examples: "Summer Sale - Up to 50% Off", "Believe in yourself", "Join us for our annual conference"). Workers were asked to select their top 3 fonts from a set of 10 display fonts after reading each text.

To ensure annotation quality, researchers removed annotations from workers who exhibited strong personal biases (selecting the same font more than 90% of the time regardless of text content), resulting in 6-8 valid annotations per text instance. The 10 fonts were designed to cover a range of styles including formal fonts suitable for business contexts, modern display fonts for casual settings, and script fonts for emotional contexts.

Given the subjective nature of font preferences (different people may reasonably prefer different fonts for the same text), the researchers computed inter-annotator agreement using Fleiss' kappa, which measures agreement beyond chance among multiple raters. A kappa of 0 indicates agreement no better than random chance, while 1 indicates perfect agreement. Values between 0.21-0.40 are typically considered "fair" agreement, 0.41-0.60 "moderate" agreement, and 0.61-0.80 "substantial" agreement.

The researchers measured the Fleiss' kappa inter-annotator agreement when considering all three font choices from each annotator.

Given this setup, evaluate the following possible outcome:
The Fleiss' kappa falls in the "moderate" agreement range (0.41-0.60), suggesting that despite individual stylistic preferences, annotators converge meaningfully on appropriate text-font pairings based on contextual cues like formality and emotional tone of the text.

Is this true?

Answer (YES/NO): NO